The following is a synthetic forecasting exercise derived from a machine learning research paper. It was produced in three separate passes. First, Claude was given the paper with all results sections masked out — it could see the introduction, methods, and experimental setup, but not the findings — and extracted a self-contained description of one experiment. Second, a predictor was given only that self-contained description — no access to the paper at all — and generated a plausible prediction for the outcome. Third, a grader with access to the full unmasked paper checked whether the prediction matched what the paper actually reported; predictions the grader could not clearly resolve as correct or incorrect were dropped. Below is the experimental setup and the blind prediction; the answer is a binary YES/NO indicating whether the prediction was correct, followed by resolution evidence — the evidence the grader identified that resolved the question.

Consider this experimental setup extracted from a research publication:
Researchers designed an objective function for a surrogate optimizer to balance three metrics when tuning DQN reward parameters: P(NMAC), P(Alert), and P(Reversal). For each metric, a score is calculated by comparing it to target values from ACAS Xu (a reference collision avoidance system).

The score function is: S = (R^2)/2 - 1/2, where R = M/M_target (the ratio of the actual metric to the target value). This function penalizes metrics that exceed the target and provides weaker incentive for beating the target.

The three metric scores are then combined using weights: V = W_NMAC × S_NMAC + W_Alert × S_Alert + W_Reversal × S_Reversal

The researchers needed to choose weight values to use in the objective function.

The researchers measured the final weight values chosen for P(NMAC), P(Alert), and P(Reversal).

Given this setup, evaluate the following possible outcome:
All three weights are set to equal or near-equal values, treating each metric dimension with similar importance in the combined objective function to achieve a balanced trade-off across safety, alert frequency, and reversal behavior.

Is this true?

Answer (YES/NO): NO